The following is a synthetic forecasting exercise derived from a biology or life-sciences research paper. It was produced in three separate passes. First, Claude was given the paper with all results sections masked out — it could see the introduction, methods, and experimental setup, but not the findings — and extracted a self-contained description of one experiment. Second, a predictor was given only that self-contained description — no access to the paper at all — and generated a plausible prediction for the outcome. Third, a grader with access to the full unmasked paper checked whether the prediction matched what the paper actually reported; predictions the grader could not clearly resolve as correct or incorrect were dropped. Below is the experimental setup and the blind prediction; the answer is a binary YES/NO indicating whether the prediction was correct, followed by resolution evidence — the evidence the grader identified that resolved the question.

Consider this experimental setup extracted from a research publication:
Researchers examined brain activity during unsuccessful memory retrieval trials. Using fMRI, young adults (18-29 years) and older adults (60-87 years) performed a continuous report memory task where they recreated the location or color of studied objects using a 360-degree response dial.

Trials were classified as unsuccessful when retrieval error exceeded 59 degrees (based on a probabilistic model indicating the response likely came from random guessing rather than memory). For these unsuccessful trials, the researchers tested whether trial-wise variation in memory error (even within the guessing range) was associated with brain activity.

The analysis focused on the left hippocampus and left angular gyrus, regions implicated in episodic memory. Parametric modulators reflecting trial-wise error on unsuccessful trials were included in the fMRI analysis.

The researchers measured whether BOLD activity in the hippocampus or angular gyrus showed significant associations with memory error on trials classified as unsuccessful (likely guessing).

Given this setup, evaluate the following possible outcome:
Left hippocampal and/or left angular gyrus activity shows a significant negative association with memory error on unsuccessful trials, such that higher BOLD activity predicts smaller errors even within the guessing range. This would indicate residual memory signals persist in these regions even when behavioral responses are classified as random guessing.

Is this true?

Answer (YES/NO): NO